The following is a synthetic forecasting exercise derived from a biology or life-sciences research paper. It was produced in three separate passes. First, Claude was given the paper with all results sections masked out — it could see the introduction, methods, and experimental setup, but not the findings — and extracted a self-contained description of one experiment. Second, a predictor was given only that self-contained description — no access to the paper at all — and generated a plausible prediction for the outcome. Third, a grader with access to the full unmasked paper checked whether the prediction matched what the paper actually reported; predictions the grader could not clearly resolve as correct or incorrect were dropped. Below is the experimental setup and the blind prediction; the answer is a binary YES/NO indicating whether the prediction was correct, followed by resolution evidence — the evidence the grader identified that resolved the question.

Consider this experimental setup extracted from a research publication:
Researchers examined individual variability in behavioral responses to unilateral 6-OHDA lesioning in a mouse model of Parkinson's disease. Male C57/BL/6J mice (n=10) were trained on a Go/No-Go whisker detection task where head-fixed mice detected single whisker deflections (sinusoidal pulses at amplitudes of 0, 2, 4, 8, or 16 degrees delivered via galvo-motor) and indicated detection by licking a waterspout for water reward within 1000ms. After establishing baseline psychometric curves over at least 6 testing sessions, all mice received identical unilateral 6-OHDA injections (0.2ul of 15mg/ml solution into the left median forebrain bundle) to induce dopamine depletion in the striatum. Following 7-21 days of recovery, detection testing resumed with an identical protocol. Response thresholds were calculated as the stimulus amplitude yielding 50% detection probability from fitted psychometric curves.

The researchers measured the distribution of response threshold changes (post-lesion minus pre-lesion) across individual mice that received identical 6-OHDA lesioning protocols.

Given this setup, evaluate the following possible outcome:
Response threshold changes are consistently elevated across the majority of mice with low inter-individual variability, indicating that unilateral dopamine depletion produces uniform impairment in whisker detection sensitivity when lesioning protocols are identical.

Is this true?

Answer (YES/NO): NO